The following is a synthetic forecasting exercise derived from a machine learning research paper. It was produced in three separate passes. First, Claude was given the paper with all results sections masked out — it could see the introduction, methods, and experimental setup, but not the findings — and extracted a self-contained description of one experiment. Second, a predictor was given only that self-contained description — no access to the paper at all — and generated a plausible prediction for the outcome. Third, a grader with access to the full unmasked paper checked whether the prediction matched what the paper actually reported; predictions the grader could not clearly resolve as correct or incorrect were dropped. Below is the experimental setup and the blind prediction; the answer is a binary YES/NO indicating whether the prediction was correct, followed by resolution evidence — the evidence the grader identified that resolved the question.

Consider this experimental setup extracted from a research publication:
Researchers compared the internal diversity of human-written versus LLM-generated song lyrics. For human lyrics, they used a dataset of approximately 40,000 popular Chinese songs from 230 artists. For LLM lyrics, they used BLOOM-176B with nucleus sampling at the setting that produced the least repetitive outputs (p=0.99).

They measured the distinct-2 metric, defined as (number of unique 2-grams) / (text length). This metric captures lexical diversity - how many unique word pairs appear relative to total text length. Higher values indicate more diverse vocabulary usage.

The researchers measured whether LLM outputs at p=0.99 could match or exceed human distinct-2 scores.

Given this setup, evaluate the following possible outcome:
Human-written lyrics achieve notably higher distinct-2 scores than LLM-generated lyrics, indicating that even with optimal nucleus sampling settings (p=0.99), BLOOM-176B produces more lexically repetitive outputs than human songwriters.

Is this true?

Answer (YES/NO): YES